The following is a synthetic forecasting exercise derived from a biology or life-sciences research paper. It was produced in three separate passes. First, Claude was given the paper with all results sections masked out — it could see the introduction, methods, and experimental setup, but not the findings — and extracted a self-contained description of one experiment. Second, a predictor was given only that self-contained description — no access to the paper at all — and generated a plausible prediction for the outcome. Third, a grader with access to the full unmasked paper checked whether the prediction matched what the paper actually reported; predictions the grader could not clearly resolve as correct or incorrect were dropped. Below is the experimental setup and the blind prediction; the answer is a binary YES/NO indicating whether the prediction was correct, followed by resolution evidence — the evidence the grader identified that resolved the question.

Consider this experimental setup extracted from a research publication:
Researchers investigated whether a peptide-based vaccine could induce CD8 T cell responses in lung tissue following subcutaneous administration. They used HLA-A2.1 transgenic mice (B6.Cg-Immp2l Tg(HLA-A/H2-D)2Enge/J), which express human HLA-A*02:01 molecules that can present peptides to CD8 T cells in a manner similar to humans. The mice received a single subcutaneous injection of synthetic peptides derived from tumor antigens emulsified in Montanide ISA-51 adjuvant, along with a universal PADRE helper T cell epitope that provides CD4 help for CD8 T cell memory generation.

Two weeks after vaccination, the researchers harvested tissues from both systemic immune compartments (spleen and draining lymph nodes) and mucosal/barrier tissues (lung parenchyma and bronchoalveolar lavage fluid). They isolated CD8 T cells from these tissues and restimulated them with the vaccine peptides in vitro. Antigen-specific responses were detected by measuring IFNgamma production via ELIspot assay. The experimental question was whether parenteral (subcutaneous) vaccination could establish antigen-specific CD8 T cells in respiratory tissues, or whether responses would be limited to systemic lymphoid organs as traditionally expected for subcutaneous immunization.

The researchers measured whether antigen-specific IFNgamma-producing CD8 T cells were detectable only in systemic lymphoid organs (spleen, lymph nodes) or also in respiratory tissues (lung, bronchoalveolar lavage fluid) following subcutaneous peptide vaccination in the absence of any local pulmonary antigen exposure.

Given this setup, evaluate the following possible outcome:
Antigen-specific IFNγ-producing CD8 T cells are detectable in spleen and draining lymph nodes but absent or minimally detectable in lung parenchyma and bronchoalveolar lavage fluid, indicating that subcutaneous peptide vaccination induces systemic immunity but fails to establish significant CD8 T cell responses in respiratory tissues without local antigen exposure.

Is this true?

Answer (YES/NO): NO